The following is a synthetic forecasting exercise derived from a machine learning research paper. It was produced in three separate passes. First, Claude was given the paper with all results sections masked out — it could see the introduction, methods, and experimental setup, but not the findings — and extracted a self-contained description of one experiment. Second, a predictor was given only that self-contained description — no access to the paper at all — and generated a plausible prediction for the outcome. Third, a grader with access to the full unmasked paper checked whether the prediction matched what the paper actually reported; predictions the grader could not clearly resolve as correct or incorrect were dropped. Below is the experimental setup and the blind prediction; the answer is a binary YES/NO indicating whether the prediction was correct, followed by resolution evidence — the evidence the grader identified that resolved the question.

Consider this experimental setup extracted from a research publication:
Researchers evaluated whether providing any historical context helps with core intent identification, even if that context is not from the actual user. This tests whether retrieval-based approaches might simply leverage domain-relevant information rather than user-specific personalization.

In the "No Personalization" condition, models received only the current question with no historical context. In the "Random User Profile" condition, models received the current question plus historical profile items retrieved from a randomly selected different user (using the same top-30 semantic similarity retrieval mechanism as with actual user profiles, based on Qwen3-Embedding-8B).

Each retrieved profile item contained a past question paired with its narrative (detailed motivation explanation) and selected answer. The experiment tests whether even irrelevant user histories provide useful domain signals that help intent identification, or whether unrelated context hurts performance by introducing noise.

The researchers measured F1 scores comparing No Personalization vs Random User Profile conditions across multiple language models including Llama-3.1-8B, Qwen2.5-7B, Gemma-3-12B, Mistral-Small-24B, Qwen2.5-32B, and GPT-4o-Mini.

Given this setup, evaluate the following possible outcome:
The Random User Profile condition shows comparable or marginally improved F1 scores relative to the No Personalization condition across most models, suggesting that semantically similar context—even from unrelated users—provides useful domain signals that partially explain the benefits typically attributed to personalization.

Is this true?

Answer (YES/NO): NO